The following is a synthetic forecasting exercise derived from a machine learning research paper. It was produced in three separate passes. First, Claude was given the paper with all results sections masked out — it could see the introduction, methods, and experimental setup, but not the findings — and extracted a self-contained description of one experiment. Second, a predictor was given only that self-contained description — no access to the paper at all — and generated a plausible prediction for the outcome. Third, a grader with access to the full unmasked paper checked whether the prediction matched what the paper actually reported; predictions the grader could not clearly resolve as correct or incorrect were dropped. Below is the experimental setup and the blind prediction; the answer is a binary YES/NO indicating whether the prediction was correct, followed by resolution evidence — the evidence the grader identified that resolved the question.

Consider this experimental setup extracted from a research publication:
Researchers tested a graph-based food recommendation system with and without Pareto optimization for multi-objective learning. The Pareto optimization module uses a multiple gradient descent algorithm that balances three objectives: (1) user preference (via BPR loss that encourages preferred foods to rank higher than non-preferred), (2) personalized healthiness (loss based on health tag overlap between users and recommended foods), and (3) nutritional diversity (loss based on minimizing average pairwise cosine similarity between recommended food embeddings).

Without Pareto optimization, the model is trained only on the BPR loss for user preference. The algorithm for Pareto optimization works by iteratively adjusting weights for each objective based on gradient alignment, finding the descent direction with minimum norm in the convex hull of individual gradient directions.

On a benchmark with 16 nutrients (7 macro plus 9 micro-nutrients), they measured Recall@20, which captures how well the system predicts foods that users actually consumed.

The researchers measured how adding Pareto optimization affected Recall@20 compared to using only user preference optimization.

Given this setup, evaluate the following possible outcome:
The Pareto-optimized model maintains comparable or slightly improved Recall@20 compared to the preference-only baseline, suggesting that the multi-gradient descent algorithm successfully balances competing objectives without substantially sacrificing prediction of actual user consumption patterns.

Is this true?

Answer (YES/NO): NO